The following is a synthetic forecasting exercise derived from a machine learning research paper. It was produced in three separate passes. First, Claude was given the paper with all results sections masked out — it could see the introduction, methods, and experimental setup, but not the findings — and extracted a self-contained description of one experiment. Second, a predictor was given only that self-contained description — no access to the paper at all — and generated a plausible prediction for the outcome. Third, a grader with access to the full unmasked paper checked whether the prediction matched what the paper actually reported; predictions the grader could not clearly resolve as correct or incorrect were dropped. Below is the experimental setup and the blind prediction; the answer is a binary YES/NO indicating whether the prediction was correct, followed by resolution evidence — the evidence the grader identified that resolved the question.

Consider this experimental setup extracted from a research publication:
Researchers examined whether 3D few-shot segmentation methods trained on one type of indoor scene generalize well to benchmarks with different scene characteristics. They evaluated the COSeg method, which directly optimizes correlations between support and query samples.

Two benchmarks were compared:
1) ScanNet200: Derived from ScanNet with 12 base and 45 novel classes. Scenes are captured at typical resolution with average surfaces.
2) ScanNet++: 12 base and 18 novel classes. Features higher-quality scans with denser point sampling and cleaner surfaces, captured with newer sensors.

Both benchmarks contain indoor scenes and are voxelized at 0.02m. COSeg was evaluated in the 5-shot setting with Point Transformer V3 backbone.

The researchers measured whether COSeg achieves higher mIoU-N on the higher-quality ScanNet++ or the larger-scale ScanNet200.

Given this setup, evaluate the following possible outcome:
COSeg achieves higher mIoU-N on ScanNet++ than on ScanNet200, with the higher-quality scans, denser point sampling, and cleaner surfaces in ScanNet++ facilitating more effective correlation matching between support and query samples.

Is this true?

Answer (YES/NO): YES